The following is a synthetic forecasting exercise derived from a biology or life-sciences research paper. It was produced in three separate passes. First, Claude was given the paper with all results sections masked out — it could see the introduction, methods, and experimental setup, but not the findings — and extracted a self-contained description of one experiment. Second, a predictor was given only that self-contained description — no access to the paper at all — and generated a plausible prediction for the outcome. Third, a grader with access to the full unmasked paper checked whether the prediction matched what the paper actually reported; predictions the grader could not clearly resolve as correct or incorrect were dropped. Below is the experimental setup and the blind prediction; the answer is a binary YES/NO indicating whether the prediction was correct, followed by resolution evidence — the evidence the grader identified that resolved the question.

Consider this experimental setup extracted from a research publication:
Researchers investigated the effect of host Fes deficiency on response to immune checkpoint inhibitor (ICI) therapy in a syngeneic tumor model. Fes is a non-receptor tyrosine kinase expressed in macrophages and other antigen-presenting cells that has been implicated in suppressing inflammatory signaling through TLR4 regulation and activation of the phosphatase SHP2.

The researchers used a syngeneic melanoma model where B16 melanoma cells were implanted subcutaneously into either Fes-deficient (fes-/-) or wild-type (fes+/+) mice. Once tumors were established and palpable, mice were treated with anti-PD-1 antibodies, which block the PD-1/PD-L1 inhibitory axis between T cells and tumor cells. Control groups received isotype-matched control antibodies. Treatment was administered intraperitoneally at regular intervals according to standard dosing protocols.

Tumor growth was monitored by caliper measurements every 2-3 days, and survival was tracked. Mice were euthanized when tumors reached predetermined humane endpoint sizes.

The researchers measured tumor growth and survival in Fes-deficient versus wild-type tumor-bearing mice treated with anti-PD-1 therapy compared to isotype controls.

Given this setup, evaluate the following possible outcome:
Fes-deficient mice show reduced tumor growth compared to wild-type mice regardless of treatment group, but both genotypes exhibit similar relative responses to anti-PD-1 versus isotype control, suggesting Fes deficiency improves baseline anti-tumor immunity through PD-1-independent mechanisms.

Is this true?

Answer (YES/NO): NO